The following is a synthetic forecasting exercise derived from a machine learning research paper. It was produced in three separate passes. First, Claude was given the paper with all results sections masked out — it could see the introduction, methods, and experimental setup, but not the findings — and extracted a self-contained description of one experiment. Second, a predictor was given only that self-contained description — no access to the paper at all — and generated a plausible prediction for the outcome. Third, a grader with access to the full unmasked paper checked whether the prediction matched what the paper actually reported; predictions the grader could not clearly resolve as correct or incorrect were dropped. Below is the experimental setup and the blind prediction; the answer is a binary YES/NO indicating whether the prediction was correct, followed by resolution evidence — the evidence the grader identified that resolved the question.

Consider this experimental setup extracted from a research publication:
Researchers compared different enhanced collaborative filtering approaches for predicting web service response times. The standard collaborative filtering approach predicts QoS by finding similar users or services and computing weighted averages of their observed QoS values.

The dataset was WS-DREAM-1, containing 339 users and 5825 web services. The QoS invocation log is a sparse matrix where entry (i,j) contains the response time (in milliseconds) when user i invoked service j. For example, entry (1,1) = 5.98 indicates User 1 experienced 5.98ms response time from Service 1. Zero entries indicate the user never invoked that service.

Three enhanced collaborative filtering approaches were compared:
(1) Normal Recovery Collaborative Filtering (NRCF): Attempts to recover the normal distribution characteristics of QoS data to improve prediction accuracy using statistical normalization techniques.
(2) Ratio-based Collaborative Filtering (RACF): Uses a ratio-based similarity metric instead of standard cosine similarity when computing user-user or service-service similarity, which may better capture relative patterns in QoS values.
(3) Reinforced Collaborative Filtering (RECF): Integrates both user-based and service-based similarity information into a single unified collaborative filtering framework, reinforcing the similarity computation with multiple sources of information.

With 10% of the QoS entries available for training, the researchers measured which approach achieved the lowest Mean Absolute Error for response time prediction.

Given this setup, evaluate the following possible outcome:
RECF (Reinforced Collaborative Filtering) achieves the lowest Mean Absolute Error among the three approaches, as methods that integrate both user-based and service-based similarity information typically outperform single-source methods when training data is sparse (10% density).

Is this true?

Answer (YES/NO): YES